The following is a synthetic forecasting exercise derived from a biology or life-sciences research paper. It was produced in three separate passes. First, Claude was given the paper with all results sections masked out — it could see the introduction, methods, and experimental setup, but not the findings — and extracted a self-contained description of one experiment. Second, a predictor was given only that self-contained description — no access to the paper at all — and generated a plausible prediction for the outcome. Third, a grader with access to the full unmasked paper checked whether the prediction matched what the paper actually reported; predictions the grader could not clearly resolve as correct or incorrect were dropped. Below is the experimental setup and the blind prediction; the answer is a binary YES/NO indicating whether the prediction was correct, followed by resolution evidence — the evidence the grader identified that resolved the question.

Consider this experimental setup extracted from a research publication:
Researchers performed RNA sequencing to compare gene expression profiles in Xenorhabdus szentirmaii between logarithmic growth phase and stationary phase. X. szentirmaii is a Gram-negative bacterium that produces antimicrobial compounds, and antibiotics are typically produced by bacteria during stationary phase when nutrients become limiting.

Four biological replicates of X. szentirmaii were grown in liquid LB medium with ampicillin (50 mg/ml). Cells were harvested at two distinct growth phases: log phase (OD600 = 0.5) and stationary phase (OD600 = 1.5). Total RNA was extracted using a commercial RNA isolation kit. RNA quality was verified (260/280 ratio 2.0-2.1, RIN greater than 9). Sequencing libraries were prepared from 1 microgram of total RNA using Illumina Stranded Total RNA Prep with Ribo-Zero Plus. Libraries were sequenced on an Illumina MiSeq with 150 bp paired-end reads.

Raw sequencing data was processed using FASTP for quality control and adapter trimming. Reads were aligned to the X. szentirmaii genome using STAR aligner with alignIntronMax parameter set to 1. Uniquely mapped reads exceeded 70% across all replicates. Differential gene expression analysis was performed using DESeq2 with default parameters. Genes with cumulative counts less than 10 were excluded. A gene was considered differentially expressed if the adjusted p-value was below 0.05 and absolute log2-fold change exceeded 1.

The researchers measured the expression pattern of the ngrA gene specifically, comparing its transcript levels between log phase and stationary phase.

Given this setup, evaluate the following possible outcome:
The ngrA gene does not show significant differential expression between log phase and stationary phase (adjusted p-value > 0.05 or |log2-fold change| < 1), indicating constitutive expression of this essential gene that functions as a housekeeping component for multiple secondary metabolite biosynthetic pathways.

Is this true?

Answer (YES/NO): NO